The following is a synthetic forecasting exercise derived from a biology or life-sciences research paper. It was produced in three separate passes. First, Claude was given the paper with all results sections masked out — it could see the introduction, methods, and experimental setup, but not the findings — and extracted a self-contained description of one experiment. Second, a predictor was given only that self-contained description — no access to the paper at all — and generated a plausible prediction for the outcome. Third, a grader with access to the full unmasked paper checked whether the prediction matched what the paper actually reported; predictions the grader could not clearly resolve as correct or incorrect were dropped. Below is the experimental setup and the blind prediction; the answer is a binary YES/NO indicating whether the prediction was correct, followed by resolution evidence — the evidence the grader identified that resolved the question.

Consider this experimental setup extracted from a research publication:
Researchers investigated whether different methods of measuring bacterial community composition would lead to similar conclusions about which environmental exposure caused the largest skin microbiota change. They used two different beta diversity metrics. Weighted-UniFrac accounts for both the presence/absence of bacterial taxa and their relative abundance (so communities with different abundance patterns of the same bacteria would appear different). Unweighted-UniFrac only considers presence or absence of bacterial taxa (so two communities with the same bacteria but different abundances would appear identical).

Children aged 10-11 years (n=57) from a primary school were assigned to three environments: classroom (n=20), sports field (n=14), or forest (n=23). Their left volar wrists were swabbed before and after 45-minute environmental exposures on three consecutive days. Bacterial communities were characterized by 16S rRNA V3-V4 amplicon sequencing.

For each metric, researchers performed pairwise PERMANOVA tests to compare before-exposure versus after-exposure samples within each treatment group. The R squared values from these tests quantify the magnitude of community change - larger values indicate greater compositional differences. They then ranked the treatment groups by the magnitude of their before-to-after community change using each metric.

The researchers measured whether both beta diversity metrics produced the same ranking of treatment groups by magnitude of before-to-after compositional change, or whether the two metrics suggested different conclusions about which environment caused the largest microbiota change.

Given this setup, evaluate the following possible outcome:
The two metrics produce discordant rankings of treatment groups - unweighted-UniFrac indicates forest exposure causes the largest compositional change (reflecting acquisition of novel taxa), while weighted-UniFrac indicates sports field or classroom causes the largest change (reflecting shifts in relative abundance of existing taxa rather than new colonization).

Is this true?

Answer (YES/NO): NO